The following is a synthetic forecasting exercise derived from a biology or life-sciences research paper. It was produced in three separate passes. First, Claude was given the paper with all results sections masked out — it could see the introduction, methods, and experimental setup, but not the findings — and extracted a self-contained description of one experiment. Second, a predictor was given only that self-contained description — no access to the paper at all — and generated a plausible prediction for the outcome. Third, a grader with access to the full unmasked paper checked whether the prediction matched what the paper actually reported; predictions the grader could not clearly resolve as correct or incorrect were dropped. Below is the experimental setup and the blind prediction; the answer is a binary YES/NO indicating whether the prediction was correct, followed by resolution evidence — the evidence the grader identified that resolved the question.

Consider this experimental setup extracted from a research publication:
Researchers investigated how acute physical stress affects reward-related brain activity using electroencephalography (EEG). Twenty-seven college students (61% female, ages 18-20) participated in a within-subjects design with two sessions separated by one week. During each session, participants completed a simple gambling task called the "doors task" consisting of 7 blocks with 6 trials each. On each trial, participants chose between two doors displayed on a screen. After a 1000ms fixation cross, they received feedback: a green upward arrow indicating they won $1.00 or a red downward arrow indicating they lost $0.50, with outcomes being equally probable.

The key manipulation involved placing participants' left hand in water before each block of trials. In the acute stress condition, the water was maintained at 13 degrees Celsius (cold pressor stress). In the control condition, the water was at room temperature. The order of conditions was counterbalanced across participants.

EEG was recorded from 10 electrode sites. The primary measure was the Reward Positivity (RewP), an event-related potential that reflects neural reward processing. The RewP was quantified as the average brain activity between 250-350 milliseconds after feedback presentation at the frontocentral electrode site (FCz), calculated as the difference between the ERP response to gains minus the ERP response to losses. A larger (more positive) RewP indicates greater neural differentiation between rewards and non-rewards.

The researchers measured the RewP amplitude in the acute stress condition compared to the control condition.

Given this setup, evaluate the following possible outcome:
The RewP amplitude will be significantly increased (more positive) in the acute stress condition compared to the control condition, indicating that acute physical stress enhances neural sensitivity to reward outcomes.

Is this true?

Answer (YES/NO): NO